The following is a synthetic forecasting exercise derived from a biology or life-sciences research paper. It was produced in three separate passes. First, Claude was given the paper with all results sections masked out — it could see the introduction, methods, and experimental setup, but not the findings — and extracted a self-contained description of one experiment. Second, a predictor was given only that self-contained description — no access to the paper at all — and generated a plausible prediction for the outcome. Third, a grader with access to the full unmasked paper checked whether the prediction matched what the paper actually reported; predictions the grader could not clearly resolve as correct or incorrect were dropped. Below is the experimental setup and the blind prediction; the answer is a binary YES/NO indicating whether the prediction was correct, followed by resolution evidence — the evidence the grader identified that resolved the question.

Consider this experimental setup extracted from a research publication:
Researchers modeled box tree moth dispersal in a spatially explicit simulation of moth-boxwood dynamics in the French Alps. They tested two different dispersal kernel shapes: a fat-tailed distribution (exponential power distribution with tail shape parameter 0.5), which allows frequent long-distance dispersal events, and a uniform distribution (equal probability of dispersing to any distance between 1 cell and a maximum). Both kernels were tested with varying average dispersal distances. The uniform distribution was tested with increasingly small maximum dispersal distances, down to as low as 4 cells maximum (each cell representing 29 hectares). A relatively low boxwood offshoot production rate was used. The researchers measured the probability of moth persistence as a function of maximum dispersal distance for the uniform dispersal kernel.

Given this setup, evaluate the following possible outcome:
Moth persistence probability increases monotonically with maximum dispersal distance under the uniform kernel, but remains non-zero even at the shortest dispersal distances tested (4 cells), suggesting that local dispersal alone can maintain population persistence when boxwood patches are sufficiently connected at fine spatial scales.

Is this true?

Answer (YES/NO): NO